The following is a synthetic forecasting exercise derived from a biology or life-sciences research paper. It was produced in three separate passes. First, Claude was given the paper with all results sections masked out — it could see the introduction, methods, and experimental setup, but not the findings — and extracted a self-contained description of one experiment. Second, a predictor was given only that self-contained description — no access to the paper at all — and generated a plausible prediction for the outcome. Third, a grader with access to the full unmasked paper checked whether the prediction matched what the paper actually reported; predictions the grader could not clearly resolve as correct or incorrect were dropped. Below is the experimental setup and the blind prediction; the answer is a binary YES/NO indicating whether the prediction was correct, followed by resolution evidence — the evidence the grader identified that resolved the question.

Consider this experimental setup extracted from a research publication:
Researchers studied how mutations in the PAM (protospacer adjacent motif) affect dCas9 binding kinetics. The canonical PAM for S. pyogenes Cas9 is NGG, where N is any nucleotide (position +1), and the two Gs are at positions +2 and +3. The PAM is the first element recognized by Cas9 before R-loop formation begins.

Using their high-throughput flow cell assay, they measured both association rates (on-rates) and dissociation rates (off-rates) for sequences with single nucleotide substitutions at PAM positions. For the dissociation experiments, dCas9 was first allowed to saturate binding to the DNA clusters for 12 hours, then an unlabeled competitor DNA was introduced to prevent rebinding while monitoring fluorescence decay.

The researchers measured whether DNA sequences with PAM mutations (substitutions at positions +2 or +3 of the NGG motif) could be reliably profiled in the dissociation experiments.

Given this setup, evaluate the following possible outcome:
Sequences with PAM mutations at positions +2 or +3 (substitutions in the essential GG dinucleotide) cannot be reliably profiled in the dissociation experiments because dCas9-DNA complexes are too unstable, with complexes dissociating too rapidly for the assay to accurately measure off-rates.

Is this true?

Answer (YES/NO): YES